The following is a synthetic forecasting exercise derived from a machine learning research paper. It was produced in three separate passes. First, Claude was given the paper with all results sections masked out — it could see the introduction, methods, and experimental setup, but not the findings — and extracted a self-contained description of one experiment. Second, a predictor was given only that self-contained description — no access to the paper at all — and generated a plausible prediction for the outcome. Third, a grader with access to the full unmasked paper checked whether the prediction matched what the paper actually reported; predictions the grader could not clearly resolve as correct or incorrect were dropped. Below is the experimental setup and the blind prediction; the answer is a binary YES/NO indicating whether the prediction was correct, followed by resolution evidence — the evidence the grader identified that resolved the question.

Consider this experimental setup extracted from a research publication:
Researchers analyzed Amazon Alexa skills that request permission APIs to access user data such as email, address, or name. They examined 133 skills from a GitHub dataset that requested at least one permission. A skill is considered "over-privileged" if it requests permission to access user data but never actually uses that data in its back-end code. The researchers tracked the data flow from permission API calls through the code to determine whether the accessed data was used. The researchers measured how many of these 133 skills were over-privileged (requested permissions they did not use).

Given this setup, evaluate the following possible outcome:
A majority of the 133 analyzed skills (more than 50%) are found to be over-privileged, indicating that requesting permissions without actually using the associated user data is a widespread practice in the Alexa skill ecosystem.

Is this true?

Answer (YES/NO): NO